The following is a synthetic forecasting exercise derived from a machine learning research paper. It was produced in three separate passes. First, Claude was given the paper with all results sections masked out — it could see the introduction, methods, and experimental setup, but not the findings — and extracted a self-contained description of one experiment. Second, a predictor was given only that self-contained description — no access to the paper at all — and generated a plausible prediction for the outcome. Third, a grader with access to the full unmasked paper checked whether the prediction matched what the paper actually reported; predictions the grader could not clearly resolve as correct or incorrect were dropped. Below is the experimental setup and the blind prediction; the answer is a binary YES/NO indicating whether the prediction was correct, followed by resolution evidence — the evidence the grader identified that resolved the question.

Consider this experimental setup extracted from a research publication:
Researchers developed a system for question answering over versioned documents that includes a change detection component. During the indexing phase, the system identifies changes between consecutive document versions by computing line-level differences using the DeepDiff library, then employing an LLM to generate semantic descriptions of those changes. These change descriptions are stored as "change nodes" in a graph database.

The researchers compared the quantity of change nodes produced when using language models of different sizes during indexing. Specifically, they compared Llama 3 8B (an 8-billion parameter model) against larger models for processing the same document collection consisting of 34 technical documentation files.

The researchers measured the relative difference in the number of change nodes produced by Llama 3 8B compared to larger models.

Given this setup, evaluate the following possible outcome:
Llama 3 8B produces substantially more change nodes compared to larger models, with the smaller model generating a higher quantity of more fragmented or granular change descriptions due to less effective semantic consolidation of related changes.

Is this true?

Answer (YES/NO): NO